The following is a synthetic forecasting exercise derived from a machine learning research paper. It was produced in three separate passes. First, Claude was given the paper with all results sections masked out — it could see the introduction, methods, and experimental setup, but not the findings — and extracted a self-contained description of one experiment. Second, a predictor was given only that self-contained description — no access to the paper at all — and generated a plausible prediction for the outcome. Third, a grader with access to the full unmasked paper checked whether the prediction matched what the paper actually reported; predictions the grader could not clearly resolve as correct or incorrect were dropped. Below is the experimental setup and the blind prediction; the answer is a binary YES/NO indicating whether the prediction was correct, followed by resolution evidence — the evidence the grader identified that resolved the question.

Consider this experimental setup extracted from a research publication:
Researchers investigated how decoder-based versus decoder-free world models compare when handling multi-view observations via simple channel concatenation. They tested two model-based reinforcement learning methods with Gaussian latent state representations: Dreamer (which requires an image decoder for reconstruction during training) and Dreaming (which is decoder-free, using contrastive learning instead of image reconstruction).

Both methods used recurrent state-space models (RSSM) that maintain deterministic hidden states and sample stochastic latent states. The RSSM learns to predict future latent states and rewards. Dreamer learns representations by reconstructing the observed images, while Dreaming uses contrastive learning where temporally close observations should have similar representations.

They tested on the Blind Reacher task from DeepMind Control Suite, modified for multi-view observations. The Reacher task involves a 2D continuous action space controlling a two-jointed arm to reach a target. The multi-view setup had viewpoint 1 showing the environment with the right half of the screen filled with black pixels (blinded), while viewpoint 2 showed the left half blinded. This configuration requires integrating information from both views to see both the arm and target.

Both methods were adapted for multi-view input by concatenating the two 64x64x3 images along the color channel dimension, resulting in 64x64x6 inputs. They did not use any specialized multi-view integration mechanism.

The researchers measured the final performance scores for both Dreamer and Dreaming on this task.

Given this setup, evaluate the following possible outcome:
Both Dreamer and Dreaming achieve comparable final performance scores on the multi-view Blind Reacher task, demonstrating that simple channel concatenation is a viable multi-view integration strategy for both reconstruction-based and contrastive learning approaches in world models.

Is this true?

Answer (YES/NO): YES